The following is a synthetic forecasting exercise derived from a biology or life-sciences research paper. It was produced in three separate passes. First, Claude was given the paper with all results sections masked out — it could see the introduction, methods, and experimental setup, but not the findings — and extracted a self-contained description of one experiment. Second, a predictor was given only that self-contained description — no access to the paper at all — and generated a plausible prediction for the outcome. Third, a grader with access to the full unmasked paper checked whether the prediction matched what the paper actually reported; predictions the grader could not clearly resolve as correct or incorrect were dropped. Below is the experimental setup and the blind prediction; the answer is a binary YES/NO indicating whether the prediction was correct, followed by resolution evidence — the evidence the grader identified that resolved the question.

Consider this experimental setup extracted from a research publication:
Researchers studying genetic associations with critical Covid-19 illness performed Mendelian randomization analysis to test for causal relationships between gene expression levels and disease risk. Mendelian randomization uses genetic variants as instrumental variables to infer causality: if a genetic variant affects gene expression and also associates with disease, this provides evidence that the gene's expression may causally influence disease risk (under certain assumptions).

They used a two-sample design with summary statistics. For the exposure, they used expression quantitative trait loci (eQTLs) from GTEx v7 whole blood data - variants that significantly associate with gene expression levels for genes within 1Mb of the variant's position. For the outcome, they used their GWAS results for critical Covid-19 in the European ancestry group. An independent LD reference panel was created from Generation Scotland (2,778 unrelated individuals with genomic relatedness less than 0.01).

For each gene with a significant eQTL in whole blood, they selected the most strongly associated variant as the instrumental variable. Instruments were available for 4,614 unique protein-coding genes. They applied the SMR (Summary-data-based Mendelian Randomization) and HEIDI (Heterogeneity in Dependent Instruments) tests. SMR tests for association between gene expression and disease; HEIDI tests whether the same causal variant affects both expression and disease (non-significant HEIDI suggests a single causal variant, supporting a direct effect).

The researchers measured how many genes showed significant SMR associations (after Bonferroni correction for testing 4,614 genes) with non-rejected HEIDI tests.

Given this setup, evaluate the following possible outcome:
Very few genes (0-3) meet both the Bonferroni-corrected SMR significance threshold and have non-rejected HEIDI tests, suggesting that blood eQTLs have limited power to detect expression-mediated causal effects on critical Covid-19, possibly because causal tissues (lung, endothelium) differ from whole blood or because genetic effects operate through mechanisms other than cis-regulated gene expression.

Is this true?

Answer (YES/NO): YES